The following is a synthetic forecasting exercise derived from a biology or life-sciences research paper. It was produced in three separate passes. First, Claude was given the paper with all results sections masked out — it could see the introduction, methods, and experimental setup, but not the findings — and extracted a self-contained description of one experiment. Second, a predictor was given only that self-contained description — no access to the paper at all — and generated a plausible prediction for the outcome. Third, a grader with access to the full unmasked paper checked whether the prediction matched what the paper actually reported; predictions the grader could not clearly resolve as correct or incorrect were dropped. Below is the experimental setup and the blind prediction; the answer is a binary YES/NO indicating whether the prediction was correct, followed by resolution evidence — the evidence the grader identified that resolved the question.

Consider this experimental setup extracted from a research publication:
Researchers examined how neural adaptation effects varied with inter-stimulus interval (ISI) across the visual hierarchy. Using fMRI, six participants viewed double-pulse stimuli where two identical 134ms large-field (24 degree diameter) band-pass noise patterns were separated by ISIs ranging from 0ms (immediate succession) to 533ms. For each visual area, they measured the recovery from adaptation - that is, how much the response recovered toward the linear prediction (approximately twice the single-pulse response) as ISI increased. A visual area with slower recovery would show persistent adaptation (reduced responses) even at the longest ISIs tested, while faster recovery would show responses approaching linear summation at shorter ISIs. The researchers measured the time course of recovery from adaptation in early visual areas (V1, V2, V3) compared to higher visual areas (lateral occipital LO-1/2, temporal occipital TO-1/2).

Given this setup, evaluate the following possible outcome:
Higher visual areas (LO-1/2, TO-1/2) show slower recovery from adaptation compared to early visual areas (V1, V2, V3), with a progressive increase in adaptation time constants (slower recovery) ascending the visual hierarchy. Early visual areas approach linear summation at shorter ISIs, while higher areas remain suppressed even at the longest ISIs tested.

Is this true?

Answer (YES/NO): YES